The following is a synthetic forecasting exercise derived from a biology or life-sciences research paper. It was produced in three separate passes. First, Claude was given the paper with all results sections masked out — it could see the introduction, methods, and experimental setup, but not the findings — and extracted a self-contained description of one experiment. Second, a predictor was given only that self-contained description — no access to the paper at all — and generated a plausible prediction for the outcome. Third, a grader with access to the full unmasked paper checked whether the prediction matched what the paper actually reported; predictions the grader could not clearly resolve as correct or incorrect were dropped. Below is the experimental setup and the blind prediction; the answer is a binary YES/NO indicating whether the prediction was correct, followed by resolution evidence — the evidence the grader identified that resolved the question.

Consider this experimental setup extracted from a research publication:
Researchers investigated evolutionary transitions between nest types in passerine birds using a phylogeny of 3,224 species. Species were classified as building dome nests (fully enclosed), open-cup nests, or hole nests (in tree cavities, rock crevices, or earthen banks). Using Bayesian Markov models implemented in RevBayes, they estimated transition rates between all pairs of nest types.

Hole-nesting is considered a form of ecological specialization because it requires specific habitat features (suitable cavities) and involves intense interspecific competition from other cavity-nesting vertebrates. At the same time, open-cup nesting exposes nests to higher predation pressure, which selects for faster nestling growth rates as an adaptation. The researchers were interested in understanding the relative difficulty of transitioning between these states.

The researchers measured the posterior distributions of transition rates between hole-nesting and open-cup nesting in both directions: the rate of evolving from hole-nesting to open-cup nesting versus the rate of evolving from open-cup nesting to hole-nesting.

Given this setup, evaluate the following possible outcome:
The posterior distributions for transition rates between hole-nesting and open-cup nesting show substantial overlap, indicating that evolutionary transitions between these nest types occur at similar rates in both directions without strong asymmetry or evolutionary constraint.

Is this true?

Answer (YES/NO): NO